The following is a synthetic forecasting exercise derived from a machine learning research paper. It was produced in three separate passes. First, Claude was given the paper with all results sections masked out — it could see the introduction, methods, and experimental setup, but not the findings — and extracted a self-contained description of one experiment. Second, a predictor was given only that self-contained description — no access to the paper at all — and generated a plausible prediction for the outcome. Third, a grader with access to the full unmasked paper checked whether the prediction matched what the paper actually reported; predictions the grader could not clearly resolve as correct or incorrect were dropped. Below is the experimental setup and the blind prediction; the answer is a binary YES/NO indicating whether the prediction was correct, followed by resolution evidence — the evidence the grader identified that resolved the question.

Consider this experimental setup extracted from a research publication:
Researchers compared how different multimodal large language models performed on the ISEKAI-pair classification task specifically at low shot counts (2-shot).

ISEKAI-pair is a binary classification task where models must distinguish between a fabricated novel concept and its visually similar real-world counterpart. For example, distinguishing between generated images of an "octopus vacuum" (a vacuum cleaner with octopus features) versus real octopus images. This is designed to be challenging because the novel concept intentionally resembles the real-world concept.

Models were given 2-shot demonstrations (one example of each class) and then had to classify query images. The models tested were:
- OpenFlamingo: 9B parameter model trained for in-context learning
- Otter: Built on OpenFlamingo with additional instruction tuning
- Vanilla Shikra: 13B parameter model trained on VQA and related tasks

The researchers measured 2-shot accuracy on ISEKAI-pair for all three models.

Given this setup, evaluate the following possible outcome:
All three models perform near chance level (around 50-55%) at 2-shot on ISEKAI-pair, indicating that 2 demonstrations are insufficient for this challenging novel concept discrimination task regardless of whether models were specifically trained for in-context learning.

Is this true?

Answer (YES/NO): NO